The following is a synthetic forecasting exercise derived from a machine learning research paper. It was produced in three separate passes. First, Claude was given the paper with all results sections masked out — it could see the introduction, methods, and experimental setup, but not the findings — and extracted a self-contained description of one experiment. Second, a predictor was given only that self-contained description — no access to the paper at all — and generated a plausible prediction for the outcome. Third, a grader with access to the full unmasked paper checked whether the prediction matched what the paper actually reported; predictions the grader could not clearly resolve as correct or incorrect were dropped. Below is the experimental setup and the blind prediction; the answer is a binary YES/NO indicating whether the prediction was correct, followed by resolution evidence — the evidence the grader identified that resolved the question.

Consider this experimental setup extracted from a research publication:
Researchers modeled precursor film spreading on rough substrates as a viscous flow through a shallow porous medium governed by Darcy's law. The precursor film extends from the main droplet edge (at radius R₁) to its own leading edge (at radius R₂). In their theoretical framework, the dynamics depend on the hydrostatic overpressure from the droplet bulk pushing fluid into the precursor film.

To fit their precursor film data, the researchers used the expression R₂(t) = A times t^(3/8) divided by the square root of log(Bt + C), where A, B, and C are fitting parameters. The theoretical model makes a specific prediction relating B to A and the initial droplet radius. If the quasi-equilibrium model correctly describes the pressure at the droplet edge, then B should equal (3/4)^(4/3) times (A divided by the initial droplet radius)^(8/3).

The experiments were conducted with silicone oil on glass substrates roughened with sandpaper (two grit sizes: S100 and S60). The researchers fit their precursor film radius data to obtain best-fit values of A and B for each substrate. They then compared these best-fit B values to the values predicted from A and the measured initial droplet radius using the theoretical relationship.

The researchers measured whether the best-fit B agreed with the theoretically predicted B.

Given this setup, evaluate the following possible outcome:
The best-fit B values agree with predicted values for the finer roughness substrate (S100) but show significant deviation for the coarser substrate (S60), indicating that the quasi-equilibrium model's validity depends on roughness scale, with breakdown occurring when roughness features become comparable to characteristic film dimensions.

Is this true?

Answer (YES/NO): NO